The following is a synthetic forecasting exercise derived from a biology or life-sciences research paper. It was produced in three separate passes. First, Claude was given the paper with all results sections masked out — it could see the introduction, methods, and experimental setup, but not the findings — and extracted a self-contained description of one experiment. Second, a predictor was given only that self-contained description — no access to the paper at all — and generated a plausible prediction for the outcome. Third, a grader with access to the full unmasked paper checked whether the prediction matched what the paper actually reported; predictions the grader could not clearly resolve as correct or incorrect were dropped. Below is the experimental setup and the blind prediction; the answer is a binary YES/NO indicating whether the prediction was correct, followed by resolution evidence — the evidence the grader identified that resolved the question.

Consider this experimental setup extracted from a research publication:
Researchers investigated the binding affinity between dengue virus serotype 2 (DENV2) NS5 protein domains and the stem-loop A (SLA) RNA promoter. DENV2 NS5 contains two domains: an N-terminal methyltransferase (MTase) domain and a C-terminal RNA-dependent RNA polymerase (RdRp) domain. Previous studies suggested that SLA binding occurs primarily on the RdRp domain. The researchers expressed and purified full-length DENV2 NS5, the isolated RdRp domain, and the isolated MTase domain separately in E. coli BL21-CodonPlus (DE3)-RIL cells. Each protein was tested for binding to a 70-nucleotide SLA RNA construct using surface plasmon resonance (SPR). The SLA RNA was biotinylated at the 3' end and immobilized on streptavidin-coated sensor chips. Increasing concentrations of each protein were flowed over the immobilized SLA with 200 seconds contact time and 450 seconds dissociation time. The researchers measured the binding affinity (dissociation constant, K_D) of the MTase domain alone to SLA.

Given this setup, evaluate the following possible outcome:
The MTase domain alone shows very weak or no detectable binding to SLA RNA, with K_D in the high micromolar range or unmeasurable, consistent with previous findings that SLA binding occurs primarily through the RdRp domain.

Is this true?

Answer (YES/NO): NO